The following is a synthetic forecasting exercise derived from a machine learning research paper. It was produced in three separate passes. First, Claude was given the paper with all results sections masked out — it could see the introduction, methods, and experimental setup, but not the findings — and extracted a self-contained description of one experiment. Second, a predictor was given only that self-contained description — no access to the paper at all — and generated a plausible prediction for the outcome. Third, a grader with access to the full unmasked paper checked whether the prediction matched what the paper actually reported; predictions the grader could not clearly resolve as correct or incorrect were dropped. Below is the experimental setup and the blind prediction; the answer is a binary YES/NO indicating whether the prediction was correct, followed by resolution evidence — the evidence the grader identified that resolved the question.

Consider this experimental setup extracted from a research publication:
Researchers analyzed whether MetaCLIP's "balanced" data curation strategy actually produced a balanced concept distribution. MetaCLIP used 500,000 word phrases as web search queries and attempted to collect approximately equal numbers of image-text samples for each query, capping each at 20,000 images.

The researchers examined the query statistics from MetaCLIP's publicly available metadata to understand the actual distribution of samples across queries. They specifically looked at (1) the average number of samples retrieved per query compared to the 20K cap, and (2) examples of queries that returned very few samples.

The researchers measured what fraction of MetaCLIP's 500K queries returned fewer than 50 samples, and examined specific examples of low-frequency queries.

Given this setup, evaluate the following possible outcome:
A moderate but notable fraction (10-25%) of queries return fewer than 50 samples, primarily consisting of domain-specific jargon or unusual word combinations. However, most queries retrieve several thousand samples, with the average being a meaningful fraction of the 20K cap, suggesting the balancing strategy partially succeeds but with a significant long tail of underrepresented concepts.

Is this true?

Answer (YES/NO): NO